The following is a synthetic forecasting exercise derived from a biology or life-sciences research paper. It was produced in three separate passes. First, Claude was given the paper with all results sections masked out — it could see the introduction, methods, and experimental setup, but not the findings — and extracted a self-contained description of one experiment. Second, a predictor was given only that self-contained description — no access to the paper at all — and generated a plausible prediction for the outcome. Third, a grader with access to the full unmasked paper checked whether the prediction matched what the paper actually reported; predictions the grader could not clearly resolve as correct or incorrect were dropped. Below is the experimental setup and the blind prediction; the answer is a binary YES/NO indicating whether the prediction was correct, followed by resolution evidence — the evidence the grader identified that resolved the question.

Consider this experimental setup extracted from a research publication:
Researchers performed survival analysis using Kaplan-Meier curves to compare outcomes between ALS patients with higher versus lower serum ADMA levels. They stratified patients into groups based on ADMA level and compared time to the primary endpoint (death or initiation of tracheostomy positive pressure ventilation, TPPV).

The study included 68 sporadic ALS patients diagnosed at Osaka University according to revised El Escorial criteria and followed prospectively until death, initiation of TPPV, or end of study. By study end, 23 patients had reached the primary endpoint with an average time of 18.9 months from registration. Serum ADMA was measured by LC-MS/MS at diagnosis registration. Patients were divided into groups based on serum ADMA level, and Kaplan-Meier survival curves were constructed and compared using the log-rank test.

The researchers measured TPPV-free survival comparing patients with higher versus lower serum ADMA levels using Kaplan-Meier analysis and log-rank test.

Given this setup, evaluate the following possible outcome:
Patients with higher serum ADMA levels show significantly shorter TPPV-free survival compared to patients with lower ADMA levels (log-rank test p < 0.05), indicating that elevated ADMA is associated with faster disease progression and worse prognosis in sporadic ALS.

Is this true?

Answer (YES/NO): YES